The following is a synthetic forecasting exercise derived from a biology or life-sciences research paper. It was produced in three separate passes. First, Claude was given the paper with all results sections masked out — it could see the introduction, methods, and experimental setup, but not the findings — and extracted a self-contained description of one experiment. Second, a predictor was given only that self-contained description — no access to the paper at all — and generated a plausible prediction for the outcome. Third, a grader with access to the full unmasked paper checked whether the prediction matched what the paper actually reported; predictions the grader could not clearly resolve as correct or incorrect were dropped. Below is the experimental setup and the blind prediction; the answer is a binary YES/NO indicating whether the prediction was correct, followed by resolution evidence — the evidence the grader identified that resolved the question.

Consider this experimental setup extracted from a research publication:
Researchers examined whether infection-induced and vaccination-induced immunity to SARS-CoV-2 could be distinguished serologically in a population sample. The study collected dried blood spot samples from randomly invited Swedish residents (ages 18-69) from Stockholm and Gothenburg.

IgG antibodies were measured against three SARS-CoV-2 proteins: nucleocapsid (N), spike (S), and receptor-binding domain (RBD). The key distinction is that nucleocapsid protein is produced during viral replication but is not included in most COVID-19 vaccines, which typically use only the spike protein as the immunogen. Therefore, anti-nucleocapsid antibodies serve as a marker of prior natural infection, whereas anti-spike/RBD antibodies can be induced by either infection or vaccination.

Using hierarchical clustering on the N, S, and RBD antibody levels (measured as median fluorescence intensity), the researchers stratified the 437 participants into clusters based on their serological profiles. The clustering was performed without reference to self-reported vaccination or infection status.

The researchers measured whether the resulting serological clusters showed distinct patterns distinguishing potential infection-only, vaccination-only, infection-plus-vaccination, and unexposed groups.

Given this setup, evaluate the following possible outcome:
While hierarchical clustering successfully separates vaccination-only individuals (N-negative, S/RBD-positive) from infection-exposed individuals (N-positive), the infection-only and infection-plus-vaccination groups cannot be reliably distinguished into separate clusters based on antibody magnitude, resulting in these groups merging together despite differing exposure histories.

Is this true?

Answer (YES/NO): NO